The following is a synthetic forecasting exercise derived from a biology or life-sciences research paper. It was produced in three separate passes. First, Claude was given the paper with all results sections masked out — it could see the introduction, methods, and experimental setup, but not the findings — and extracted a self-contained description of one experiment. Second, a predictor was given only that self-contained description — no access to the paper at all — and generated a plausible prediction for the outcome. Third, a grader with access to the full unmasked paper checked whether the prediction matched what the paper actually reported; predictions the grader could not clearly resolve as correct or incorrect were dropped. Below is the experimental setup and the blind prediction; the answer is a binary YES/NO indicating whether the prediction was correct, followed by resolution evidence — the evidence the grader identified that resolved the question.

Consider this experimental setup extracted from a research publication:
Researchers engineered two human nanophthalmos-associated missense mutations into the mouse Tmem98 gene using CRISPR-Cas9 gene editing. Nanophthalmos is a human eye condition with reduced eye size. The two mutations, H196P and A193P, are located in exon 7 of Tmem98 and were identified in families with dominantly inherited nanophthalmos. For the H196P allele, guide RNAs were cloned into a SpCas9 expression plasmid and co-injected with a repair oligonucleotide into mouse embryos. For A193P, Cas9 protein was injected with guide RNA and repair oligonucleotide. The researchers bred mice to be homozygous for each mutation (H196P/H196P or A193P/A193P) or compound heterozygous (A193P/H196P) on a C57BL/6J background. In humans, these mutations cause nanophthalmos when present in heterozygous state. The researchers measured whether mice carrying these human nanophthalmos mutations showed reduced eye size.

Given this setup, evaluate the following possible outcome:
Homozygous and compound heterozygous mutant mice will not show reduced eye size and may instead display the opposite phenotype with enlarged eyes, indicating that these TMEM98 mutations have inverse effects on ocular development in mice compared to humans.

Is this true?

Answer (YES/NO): NO